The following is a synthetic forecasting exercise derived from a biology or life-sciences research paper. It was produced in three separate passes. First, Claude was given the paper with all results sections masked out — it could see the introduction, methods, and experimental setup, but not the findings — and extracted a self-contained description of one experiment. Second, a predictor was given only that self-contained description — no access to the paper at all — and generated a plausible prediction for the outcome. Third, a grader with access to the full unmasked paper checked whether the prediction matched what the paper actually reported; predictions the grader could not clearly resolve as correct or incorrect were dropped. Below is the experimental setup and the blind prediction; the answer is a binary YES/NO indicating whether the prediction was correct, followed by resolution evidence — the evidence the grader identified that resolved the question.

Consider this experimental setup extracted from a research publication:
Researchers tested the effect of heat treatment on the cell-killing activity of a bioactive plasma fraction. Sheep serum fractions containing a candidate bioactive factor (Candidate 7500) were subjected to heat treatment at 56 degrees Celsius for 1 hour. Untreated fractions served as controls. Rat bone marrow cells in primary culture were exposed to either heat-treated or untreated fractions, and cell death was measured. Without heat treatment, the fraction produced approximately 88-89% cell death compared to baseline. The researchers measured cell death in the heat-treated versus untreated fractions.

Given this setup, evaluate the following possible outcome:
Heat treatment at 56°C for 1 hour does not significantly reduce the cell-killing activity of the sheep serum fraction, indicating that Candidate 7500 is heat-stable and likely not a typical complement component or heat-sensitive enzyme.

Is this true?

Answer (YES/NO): NO